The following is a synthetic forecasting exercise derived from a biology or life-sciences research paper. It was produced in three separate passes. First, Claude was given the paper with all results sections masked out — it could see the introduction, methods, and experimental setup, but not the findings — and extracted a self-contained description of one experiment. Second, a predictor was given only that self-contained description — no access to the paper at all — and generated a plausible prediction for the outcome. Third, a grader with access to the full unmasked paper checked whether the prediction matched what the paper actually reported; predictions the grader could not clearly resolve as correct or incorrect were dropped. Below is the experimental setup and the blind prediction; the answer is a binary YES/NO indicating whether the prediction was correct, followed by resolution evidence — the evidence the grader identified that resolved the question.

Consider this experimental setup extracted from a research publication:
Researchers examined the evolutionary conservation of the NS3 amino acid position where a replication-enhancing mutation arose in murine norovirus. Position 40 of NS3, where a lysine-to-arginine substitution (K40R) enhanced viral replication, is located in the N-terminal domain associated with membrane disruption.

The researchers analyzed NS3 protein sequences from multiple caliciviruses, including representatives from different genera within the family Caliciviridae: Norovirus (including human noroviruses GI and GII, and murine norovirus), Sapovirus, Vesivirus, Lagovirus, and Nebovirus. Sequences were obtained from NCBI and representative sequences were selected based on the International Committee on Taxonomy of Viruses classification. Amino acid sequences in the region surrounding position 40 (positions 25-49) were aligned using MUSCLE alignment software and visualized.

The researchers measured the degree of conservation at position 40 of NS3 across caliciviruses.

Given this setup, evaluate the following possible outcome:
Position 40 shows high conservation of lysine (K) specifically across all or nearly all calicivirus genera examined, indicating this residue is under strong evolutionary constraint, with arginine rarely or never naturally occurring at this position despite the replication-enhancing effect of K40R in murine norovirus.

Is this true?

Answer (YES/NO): NO